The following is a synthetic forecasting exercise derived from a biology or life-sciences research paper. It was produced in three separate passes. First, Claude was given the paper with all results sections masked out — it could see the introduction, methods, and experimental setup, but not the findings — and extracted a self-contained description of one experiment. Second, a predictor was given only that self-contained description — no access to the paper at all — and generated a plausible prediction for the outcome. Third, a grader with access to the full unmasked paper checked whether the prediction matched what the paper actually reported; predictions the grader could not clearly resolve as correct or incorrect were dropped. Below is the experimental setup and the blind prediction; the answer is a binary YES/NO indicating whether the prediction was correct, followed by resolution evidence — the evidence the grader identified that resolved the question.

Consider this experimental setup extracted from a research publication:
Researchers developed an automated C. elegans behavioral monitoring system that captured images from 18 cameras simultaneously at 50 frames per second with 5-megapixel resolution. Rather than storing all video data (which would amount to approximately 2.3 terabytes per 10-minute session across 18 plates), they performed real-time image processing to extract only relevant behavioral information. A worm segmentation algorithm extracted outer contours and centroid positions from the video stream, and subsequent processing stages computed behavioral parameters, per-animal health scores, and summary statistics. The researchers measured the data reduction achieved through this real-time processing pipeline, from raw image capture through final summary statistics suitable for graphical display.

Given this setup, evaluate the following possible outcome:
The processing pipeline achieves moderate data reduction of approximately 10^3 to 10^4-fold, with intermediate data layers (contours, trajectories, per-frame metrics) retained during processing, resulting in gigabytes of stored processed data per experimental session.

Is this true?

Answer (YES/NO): NO